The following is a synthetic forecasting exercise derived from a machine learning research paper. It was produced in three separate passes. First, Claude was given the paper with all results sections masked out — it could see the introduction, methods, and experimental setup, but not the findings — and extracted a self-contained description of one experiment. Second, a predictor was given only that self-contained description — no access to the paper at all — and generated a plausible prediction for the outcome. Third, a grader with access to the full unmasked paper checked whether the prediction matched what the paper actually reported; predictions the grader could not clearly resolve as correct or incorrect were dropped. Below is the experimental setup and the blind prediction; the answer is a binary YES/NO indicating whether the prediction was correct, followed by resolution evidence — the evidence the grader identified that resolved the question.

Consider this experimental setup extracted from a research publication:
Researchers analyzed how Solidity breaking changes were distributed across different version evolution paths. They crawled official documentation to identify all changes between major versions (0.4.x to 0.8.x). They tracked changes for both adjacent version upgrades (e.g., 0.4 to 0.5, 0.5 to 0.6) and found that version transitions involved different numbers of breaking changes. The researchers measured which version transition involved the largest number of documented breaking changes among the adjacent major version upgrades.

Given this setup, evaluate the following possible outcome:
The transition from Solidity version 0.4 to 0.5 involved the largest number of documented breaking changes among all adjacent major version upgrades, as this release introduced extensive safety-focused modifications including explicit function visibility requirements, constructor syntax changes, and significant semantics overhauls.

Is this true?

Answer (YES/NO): YES